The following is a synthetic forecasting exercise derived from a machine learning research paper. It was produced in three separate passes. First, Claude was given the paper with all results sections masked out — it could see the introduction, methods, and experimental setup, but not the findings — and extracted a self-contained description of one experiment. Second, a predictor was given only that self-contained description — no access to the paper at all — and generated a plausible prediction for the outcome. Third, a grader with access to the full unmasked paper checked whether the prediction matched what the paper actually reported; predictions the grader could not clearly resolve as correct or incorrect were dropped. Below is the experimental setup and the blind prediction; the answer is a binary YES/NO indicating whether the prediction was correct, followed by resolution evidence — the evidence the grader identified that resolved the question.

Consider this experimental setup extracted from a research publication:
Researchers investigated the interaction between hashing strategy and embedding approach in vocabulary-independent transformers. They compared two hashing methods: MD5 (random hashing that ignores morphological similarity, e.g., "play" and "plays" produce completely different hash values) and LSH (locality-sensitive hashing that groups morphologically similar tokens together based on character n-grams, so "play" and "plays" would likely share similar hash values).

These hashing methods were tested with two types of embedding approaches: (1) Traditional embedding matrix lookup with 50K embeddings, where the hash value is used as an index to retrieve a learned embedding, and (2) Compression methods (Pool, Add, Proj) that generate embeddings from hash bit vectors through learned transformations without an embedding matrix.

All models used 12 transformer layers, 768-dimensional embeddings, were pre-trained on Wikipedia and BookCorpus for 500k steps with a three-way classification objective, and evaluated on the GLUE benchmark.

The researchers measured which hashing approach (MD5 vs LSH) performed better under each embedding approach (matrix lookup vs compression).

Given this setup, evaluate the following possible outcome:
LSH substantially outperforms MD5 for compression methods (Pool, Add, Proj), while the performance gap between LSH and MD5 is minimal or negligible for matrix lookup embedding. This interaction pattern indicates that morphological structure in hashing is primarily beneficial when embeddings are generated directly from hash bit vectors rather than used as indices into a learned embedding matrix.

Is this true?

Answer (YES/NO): NO